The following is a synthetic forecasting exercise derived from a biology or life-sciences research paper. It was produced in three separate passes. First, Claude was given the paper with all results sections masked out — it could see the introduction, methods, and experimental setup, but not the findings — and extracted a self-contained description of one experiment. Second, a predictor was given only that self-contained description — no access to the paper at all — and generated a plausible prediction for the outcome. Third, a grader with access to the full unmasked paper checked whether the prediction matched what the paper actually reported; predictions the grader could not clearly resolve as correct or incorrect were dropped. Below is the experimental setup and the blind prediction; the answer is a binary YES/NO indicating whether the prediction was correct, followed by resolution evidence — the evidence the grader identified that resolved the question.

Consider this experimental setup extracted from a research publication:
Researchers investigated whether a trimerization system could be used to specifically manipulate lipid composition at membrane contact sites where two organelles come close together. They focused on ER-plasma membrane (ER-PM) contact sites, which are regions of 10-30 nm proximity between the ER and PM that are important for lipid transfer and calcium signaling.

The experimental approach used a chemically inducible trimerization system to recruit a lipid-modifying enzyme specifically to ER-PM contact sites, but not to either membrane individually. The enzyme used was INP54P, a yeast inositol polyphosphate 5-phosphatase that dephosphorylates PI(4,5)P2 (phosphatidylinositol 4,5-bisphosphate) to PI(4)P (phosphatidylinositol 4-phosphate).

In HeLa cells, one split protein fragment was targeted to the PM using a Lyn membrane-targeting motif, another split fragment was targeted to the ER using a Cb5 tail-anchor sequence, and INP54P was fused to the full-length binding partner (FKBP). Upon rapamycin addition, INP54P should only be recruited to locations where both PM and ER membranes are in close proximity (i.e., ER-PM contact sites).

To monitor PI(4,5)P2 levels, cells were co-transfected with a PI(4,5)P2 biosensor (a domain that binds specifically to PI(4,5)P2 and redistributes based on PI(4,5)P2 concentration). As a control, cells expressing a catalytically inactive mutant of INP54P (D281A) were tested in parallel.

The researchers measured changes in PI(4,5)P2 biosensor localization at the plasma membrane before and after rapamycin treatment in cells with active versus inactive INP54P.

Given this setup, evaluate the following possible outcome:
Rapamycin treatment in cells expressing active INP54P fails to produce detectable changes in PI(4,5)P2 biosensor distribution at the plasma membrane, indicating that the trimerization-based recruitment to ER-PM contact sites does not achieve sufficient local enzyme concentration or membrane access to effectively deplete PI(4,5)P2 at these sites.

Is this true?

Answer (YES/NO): NO